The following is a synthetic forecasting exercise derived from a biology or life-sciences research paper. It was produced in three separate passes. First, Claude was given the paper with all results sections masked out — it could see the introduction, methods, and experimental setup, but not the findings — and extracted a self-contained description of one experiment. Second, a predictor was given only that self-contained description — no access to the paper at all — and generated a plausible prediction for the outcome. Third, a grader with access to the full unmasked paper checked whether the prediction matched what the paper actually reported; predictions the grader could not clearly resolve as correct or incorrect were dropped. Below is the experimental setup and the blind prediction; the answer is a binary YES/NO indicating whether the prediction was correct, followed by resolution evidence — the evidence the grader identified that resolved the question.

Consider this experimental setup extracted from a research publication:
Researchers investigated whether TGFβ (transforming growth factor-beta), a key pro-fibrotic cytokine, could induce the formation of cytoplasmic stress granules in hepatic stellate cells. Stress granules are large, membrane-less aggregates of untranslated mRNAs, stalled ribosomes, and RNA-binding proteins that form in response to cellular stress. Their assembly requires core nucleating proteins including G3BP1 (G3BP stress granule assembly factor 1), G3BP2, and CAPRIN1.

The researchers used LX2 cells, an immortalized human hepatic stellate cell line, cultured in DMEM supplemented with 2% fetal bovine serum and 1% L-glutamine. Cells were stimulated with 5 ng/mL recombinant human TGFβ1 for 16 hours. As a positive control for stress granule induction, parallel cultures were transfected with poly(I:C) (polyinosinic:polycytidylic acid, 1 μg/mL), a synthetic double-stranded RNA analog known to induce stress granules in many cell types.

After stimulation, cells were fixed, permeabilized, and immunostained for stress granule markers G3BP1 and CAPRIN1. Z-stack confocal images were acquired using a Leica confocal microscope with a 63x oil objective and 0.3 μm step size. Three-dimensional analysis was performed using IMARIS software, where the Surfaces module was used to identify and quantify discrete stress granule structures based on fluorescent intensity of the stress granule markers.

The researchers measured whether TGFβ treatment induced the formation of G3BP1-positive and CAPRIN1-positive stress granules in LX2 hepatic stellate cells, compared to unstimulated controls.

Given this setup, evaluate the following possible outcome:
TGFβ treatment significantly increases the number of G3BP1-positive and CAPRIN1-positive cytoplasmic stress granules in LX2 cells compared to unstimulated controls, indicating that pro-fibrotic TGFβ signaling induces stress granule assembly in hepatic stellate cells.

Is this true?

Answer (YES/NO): YES